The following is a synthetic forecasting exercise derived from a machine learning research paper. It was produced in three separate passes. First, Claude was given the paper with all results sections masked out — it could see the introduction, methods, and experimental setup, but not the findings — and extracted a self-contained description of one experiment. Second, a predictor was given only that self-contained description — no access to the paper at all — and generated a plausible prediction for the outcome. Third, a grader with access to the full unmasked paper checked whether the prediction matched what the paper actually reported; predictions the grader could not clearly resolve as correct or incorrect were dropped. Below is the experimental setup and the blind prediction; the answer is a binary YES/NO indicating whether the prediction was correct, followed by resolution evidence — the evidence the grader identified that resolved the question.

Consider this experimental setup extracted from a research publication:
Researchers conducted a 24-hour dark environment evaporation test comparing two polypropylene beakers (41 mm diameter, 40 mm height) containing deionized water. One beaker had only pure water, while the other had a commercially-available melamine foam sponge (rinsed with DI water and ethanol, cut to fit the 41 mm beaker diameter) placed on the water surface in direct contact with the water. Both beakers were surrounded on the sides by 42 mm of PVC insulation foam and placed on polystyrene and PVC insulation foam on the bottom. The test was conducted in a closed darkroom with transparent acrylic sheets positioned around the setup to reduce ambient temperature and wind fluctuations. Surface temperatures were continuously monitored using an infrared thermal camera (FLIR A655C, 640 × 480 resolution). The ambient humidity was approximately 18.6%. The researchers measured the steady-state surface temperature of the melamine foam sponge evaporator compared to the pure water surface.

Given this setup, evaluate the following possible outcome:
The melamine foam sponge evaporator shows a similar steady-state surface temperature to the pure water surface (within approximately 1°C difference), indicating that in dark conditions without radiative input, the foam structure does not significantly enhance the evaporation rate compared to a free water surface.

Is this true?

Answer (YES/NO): NO